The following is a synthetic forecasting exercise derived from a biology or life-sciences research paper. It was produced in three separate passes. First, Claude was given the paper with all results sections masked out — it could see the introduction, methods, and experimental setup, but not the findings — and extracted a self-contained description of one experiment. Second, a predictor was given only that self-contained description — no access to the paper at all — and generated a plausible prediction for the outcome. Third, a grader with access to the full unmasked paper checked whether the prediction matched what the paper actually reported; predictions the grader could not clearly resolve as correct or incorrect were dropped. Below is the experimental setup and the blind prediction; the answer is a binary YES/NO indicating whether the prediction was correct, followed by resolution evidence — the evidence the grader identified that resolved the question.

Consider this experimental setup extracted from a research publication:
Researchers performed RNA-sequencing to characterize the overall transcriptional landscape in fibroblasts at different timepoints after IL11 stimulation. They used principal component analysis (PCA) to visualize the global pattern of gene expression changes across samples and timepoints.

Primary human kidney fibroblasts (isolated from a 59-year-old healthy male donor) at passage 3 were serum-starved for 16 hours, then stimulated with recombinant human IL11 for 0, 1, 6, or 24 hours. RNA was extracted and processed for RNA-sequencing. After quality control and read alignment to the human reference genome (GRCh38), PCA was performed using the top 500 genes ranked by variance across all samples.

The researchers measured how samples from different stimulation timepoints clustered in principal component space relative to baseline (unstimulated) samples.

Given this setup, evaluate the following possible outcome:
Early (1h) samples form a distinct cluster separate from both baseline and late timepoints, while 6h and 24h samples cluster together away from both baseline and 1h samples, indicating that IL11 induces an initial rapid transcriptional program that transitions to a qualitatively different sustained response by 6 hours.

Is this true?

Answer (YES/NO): NO